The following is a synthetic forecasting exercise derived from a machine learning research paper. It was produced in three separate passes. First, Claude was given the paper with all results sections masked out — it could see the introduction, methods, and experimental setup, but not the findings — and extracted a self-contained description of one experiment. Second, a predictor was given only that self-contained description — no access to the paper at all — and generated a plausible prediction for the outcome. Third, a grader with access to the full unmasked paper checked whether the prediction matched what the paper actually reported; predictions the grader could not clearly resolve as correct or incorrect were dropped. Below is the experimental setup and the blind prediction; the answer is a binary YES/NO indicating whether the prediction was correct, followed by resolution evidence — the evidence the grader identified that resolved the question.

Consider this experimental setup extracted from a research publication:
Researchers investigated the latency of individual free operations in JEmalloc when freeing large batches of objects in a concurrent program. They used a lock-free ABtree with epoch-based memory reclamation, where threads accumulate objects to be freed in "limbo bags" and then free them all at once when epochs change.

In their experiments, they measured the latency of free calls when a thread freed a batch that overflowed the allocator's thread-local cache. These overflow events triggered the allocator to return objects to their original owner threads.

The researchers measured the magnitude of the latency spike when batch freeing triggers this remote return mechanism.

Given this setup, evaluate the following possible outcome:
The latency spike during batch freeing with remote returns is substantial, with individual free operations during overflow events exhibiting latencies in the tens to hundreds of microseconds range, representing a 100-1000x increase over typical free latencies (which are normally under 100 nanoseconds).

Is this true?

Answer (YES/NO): NO